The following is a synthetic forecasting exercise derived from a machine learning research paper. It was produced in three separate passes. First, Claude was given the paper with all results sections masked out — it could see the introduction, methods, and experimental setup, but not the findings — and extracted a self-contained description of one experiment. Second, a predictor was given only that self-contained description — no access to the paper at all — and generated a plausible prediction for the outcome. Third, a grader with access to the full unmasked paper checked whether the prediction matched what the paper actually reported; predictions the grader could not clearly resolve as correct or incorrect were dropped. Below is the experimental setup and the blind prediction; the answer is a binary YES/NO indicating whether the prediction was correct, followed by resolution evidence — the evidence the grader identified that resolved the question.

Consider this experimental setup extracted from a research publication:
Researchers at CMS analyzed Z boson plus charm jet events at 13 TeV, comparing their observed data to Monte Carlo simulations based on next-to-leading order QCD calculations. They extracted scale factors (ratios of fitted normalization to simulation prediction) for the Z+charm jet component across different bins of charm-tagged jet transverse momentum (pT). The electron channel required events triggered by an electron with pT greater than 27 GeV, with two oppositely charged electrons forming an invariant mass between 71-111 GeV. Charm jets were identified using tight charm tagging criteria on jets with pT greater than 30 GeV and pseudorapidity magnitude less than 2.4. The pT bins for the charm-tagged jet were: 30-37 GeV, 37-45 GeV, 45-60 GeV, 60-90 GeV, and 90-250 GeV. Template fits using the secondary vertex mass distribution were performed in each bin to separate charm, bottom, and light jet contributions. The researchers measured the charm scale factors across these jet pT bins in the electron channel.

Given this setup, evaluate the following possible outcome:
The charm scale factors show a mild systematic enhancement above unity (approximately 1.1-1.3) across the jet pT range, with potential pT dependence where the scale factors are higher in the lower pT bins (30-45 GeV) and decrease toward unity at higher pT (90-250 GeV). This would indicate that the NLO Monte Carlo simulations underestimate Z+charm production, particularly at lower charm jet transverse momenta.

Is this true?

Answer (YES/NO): NO